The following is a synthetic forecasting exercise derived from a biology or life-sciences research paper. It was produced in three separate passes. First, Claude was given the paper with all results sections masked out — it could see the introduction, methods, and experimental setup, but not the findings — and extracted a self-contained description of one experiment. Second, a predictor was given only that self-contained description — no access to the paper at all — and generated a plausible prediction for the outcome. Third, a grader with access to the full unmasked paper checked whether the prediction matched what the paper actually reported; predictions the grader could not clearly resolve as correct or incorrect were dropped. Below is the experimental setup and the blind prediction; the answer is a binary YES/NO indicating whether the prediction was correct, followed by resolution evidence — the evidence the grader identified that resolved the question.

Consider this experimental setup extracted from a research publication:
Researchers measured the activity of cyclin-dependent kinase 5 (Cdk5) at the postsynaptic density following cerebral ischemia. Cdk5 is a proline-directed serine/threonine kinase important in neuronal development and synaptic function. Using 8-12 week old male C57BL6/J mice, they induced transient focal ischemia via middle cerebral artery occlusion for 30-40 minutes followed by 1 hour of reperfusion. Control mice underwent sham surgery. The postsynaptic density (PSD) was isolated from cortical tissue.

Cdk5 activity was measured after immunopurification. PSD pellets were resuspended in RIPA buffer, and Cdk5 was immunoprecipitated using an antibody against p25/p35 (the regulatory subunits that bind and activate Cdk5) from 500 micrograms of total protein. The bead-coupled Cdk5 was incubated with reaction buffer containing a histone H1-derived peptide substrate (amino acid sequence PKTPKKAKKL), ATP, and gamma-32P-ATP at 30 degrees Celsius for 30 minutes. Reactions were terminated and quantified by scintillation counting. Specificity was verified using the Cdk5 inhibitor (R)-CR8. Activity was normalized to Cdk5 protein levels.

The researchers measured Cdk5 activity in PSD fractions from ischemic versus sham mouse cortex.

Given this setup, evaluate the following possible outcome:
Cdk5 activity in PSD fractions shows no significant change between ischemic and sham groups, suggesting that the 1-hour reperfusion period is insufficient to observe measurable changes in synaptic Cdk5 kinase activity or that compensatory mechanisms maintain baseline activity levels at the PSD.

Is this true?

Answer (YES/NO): NO